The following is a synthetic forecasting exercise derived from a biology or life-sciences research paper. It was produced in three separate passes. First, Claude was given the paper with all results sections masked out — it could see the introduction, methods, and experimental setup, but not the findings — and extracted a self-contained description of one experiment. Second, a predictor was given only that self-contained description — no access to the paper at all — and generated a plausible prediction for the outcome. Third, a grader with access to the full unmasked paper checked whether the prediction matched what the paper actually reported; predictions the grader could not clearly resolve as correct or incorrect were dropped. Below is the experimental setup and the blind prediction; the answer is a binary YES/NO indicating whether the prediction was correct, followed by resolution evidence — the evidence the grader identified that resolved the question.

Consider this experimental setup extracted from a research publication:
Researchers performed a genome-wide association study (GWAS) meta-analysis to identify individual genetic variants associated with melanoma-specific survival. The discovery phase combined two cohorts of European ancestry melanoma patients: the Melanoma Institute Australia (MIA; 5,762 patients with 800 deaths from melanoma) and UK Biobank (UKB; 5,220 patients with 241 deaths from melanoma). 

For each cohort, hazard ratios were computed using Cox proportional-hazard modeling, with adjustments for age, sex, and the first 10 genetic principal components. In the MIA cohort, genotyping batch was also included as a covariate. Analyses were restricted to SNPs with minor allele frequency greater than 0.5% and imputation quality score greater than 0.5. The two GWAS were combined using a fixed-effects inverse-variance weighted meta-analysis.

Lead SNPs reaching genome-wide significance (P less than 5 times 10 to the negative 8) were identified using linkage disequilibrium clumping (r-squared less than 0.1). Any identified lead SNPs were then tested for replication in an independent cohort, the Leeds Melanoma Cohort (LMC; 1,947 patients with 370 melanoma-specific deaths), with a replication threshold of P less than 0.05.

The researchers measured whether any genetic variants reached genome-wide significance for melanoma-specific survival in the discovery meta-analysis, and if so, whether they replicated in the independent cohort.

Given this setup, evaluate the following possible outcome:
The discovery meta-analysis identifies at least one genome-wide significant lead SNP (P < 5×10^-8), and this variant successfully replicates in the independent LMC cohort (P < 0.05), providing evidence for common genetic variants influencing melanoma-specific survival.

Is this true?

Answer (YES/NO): NO